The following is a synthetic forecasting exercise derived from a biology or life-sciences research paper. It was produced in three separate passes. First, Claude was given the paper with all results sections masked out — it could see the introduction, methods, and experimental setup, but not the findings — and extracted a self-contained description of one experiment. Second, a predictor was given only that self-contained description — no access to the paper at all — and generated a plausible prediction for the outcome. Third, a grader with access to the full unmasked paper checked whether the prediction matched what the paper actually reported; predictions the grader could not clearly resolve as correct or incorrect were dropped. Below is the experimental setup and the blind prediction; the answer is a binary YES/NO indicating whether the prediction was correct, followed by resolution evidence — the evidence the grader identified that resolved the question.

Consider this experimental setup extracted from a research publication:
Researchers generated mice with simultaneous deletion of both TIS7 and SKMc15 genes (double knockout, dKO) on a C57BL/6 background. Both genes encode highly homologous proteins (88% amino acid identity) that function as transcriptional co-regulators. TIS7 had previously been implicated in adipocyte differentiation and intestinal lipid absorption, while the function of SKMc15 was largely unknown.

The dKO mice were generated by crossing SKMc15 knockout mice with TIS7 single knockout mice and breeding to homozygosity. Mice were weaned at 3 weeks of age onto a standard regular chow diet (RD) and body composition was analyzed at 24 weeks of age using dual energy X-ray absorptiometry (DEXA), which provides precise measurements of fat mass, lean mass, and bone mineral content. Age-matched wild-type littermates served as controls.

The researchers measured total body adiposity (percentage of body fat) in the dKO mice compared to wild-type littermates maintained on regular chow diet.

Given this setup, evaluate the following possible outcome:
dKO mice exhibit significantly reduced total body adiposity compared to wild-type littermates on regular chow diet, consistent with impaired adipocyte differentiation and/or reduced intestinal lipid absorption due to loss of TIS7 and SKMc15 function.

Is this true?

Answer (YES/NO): YES